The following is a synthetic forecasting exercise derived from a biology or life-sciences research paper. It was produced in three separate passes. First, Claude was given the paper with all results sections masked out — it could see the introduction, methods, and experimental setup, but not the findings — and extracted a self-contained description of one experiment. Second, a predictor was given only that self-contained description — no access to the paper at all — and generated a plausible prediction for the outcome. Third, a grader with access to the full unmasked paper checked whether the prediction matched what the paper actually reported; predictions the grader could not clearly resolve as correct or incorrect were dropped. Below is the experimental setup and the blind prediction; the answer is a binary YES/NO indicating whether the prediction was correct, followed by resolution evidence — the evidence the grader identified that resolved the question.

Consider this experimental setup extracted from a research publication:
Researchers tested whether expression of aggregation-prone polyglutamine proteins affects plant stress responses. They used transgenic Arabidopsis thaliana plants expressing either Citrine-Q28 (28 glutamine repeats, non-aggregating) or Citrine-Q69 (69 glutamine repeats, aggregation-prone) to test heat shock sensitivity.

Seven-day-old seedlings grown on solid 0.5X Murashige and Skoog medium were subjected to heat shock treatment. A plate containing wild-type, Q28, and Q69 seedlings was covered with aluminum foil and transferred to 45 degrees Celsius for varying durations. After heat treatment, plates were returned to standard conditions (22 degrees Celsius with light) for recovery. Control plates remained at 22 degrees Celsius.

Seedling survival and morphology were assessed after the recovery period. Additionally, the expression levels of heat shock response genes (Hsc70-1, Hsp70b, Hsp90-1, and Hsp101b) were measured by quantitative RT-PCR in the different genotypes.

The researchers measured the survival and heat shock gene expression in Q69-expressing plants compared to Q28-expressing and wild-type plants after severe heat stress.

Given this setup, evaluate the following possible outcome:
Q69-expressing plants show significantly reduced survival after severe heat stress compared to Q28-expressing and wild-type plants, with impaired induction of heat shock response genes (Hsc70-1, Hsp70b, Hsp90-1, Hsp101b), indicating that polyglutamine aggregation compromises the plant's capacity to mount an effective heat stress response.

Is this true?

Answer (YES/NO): NO